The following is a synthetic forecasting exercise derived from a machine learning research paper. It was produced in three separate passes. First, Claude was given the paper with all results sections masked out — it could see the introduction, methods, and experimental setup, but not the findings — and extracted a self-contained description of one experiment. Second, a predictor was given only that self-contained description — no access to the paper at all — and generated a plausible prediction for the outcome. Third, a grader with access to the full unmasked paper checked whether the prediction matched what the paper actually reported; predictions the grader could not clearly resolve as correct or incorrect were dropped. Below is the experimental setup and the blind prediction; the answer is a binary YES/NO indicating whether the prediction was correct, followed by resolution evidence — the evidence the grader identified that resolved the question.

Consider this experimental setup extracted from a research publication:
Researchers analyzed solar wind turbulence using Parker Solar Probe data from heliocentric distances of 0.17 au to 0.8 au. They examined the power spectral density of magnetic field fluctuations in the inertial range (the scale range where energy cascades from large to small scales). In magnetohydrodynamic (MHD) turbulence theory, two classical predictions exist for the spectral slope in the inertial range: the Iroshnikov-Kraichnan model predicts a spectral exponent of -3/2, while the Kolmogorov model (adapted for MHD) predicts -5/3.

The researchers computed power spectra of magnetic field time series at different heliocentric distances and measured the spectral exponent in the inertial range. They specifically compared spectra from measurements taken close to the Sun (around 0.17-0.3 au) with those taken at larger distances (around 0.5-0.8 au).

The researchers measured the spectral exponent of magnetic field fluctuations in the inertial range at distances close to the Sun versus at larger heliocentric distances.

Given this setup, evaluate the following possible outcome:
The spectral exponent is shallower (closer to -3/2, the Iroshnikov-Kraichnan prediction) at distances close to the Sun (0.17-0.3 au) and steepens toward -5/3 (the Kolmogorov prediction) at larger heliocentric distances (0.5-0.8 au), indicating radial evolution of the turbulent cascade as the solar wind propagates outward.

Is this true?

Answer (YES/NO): YES